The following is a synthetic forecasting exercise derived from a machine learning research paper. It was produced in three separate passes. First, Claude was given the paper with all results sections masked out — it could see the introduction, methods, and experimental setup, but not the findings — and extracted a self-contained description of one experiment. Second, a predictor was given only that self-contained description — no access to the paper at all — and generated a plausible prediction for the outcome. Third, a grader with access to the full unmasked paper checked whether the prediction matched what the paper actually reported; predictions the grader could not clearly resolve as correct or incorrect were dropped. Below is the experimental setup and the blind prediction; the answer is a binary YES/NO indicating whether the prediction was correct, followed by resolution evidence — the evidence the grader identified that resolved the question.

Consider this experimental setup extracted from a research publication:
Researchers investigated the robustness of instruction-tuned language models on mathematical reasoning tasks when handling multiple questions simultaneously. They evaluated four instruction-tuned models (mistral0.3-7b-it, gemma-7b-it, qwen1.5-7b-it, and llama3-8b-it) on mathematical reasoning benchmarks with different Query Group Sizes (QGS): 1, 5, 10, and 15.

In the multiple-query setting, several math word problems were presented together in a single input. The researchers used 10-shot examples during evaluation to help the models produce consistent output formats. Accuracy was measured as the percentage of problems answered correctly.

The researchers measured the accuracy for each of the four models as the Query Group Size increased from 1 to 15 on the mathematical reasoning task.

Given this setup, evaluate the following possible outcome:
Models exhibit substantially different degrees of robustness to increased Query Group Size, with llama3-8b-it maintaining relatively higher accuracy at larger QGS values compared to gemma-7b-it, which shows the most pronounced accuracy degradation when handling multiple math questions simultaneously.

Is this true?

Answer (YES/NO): YES